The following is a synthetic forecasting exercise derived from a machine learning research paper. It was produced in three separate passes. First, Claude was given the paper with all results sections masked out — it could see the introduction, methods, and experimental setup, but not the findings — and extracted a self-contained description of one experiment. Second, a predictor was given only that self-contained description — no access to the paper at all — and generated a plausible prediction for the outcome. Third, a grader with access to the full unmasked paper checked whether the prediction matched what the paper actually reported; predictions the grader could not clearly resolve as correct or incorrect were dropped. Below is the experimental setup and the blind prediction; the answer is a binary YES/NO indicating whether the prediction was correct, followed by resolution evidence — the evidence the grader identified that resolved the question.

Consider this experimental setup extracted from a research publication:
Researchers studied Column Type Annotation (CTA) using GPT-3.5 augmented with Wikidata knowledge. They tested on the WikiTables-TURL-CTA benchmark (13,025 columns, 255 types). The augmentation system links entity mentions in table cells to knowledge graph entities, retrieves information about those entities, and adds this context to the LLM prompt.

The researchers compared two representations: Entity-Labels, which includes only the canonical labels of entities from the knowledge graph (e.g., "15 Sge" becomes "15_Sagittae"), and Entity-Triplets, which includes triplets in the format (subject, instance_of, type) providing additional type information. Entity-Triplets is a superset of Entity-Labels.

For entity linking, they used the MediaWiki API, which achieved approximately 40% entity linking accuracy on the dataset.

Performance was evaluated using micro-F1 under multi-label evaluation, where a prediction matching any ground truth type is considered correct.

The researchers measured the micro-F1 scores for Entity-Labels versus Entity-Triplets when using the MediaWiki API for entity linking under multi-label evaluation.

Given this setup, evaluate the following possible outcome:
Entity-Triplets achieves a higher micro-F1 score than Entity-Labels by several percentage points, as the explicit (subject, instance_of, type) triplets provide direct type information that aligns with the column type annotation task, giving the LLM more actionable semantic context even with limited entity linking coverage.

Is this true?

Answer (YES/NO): NO